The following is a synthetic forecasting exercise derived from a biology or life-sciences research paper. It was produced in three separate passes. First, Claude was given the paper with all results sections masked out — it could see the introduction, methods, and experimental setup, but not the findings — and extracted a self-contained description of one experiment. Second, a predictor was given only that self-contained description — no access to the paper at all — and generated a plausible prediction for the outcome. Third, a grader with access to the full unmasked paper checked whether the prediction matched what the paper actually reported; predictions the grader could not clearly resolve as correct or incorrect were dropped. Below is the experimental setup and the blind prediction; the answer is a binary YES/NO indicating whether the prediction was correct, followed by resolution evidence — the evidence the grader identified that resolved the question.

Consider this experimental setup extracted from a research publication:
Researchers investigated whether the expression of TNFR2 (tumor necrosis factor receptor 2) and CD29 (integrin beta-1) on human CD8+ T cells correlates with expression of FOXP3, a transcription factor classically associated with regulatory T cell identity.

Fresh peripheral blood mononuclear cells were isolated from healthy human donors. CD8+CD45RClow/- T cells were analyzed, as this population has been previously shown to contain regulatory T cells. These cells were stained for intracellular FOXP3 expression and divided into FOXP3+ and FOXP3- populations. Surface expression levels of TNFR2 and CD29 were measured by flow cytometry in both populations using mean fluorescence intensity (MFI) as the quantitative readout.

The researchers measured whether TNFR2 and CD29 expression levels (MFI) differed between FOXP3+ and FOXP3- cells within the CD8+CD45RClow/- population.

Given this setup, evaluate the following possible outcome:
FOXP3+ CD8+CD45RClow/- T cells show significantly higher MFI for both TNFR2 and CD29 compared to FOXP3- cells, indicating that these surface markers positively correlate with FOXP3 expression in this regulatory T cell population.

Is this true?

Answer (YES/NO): NO